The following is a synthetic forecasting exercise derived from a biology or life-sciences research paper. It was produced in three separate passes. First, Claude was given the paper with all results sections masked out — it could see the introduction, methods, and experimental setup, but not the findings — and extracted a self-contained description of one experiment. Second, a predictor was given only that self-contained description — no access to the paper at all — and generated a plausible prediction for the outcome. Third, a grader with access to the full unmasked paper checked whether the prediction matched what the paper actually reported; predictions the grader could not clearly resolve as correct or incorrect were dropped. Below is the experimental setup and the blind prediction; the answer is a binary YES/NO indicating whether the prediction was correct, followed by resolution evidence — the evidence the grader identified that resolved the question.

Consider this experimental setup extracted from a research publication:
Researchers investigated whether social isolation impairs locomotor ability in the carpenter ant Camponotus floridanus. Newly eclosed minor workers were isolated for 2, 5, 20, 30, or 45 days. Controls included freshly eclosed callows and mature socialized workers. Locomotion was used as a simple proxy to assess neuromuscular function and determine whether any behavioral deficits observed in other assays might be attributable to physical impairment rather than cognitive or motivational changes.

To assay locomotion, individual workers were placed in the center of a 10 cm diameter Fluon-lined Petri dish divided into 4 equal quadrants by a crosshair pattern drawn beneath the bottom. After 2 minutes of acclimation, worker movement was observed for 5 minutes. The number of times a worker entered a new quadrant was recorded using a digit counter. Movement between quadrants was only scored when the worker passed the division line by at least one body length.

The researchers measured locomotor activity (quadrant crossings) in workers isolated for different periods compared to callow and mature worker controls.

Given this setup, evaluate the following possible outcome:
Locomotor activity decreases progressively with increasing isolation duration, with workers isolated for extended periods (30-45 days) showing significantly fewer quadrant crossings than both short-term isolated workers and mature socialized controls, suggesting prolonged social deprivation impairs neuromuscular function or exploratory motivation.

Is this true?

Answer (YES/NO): NO